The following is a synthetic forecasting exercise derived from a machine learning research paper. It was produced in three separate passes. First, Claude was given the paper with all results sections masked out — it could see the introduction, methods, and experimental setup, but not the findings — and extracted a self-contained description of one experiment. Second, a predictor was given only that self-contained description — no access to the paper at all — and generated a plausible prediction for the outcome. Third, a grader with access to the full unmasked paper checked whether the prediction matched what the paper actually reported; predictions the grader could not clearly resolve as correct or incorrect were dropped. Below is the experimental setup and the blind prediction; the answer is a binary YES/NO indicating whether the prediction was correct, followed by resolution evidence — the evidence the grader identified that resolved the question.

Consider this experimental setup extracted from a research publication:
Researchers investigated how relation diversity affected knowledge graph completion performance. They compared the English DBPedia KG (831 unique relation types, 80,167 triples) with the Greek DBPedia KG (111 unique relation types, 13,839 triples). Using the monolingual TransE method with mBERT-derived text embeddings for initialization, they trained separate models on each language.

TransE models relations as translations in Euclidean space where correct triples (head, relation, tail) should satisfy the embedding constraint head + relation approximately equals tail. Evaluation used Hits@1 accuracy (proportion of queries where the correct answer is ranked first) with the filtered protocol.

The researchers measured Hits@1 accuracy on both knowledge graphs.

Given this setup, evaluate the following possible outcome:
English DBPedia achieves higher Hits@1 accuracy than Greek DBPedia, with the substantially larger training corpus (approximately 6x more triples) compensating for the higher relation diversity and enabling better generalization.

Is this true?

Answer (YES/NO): NO